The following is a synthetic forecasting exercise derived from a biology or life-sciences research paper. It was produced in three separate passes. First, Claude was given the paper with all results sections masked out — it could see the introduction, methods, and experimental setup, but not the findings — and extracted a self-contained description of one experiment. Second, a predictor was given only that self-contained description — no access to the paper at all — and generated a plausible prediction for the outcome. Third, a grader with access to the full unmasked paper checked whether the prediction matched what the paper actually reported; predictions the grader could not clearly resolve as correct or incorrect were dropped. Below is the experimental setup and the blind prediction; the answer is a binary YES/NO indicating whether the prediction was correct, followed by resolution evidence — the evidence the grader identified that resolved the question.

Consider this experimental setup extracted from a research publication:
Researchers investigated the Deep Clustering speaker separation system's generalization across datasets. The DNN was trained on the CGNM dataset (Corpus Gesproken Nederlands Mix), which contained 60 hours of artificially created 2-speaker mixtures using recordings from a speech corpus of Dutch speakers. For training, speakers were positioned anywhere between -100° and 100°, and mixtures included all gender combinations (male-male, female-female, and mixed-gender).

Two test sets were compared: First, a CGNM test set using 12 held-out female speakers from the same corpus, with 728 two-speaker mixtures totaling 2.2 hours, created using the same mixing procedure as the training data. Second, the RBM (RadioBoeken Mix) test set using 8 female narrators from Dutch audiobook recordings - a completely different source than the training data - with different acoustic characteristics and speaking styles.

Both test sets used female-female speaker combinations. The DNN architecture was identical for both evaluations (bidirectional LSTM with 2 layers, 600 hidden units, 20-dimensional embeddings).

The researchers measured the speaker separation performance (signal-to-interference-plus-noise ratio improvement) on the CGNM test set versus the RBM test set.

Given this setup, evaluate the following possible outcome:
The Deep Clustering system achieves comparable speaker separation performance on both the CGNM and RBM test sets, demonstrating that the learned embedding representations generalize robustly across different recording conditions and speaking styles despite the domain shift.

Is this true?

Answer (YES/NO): NO